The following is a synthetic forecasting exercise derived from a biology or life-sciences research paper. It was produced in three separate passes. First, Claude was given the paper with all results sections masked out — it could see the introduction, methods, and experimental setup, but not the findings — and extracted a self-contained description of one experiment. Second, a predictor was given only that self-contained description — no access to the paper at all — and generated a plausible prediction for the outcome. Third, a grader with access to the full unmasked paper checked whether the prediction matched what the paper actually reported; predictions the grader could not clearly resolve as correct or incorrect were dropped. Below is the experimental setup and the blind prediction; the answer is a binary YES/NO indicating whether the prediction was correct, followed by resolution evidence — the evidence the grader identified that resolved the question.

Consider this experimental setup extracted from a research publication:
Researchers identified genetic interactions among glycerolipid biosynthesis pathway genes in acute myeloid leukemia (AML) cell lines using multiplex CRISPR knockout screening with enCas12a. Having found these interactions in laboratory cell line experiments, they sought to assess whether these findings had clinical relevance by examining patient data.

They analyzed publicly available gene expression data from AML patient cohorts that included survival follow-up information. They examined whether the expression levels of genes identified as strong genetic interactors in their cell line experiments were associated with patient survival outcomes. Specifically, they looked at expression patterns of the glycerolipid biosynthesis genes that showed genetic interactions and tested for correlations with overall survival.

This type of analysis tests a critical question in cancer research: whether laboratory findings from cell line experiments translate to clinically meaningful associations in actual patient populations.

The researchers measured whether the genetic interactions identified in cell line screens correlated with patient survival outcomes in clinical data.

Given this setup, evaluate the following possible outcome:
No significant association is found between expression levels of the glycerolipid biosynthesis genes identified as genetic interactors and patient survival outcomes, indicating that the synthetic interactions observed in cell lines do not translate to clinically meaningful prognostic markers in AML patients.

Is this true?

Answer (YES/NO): NO